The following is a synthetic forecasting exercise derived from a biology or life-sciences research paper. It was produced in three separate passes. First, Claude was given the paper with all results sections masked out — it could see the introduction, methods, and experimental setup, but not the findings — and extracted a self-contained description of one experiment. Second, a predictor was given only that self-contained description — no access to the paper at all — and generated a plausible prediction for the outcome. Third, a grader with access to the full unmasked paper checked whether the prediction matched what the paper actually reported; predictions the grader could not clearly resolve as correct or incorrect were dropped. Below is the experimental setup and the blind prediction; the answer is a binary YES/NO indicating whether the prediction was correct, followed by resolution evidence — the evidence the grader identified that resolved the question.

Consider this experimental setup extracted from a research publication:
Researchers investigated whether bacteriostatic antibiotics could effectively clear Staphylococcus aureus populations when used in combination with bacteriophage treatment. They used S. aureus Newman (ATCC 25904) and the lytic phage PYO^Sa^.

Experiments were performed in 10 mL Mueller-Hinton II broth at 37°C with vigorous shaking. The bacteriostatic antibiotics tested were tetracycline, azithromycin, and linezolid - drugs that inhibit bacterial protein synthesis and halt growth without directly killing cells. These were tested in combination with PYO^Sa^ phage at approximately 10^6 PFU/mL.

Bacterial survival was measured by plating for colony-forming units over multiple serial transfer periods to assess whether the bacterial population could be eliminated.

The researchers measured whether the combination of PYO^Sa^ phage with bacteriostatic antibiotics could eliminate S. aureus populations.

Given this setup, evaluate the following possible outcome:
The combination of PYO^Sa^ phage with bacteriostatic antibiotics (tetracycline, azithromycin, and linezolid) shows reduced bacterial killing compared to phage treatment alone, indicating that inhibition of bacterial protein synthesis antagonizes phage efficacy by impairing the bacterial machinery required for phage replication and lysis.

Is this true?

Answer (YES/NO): YES